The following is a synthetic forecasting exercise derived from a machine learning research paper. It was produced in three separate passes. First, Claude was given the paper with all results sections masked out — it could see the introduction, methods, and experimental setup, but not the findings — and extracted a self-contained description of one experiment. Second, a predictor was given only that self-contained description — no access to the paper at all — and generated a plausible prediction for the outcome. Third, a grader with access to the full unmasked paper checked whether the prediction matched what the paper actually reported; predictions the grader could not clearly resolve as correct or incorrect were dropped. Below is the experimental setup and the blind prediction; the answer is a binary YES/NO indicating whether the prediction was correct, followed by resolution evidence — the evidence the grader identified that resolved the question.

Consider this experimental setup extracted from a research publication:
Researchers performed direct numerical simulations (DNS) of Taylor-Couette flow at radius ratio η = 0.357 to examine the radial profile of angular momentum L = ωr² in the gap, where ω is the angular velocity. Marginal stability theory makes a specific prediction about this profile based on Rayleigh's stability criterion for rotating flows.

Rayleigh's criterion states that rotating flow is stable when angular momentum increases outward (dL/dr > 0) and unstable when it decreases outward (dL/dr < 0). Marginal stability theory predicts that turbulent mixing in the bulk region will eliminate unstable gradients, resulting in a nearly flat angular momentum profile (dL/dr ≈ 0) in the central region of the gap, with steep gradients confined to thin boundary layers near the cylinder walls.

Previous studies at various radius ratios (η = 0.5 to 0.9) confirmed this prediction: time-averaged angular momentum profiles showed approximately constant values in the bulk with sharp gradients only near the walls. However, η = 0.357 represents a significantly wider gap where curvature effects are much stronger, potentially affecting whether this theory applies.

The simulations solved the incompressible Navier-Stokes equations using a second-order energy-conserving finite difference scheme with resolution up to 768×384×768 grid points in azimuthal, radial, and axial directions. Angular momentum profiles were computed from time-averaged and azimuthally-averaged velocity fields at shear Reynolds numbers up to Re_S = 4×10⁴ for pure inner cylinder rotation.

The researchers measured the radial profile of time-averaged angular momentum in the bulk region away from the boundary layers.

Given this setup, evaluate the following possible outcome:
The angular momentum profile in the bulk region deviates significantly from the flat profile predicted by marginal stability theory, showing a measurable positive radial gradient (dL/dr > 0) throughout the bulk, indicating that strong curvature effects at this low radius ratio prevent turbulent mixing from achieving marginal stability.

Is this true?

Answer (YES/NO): NO